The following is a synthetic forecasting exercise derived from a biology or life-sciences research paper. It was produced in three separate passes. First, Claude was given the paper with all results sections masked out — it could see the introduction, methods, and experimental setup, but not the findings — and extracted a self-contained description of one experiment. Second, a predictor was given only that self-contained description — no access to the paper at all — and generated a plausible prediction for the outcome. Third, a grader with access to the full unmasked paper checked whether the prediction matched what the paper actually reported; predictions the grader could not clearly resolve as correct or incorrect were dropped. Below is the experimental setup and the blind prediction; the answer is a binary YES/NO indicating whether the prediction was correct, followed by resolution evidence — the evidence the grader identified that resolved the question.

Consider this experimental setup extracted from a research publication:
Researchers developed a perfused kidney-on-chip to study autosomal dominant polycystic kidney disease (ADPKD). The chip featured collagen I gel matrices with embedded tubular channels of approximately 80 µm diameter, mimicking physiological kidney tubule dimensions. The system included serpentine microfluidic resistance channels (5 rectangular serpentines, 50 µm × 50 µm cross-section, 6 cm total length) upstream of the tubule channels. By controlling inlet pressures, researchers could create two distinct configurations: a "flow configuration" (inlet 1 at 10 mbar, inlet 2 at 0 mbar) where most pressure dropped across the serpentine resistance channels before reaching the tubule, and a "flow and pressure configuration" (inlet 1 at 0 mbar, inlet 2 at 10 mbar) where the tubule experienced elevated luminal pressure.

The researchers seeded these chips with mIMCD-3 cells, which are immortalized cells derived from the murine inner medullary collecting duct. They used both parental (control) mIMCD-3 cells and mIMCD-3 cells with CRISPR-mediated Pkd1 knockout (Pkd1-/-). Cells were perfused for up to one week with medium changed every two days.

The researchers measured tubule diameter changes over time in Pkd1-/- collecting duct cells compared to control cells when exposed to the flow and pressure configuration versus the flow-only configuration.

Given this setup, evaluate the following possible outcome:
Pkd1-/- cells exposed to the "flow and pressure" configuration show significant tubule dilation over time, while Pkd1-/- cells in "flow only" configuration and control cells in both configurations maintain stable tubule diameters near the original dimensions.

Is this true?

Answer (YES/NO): NO